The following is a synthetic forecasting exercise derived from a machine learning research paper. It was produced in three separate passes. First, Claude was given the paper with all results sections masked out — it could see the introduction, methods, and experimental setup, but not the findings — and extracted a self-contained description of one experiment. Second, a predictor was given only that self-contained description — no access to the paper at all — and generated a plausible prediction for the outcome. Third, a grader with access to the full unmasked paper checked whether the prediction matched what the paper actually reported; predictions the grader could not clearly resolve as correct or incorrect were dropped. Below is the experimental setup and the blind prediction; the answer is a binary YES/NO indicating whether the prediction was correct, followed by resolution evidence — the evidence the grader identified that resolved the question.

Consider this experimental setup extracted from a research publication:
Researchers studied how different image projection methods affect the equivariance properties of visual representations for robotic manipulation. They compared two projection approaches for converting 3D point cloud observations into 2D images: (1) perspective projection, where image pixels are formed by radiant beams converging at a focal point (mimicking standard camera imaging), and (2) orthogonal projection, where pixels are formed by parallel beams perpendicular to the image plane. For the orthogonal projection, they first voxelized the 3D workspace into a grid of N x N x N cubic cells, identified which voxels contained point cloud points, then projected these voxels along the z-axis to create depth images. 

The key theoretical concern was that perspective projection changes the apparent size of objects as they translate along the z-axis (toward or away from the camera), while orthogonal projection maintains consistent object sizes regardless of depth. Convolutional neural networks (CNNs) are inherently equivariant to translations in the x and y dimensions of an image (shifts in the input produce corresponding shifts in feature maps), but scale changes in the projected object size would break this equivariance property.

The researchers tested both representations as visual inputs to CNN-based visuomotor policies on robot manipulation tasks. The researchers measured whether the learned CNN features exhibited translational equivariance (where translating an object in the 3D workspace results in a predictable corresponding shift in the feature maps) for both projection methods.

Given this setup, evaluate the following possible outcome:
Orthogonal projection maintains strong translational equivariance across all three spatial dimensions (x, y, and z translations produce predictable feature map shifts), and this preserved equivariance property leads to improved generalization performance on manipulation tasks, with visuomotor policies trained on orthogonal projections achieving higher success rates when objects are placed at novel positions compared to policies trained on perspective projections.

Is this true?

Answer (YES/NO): NO